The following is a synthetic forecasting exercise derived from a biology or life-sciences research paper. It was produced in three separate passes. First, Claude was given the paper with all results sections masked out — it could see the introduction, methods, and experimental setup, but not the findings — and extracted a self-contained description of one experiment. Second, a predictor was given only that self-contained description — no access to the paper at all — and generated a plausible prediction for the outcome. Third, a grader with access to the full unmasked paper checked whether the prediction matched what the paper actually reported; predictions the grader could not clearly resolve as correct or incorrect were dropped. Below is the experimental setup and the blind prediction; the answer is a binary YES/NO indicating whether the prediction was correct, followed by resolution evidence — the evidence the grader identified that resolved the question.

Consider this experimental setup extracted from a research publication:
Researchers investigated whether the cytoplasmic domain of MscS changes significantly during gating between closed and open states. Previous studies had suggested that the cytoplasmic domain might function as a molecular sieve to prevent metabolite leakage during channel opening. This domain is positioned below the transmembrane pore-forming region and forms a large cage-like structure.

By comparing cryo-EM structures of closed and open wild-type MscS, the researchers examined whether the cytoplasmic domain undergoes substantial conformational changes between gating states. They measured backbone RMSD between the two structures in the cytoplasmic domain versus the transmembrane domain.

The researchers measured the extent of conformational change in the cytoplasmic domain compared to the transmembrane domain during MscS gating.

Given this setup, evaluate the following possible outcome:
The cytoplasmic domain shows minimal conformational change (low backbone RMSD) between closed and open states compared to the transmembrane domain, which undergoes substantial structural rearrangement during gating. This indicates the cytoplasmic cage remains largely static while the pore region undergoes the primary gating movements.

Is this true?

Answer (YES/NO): YES